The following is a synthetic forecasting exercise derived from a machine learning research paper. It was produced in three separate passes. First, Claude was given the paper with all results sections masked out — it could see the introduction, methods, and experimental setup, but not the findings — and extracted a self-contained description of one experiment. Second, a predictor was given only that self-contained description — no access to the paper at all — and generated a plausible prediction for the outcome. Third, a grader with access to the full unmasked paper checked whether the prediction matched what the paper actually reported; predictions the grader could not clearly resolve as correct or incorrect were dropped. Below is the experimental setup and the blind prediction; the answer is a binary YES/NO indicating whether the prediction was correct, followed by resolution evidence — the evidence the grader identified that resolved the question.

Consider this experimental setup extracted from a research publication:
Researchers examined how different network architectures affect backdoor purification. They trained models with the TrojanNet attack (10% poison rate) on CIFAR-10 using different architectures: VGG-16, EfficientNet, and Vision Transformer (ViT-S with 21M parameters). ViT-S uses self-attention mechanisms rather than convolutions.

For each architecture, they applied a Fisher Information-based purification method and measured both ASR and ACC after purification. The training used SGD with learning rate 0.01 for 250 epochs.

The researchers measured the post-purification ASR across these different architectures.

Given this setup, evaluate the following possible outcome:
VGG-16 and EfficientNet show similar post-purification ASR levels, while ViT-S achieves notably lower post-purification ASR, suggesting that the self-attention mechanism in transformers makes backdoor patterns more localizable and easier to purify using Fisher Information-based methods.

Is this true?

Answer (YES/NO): NO